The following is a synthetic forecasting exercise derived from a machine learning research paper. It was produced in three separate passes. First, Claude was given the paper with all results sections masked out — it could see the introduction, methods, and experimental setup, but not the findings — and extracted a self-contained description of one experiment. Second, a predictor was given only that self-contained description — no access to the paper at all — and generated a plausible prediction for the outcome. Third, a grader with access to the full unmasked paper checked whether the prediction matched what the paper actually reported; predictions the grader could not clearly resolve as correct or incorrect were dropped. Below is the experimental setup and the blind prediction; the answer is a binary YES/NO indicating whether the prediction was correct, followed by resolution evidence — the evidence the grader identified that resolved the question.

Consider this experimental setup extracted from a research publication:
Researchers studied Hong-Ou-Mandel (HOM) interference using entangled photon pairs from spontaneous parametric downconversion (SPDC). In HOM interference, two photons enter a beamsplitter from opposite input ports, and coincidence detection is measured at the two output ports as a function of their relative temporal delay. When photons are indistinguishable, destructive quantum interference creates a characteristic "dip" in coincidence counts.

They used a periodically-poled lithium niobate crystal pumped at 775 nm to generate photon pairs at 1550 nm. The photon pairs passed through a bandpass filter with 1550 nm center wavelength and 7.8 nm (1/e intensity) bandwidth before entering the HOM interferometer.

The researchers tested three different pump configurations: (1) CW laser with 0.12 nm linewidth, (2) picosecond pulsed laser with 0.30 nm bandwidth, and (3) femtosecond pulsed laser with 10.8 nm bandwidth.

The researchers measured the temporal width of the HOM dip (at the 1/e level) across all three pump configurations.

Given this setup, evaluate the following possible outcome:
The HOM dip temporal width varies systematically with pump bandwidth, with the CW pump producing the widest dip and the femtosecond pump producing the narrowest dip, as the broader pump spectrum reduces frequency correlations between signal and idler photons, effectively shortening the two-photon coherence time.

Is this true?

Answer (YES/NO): NO